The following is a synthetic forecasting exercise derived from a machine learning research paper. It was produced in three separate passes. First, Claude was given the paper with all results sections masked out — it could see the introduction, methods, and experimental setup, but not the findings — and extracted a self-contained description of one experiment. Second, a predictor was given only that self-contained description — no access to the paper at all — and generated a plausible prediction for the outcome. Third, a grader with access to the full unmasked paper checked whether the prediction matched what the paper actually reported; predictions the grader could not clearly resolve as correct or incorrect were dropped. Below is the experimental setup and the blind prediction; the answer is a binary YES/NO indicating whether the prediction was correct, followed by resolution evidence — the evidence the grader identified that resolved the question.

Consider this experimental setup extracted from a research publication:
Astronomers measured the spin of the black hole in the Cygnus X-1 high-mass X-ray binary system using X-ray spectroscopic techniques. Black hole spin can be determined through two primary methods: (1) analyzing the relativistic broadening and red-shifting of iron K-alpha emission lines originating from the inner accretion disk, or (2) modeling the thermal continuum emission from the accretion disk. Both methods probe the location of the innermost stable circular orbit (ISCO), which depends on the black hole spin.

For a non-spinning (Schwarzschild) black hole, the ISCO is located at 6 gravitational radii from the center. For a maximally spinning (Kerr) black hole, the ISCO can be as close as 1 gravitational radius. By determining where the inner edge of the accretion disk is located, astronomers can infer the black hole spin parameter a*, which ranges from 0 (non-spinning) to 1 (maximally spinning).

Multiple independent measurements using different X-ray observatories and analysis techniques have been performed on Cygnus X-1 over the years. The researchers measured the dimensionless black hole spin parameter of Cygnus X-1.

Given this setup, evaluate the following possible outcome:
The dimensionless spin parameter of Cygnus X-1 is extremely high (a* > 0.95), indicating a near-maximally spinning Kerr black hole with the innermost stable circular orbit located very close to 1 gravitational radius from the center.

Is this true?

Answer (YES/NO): YES